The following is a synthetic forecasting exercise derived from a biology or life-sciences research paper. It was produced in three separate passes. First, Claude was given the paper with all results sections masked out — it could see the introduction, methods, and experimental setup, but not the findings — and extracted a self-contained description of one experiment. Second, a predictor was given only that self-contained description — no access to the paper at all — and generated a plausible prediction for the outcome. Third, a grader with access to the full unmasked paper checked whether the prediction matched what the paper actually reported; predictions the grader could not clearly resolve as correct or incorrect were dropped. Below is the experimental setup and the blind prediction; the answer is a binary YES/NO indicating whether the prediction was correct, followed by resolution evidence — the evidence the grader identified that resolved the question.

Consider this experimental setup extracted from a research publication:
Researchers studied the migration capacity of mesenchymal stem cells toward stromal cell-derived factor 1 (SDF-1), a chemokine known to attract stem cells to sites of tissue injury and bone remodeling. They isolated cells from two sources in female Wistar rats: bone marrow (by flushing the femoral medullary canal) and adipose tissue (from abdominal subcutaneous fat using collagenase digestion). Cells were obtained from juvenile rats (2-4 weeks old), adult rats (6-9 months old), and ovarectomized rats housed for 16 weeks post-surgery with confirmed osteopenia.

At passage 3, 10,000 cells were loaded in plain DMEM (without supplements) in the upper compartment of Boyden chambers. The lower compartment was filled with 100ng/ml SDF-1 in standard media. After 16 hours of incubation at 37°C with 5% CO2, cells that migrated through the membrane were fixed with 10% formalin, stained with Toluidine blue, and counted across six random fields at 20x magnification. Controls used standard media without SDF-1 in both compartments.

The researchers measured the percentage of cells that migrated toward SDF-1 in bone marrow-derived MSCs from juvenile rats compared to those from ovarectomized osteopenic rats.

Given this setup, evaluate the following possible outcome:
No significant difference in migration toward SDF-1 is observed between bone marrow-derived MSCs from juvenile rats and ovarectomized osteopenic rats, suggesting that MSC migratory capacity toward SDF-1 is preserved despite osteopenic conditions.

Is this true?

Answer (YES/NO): NO